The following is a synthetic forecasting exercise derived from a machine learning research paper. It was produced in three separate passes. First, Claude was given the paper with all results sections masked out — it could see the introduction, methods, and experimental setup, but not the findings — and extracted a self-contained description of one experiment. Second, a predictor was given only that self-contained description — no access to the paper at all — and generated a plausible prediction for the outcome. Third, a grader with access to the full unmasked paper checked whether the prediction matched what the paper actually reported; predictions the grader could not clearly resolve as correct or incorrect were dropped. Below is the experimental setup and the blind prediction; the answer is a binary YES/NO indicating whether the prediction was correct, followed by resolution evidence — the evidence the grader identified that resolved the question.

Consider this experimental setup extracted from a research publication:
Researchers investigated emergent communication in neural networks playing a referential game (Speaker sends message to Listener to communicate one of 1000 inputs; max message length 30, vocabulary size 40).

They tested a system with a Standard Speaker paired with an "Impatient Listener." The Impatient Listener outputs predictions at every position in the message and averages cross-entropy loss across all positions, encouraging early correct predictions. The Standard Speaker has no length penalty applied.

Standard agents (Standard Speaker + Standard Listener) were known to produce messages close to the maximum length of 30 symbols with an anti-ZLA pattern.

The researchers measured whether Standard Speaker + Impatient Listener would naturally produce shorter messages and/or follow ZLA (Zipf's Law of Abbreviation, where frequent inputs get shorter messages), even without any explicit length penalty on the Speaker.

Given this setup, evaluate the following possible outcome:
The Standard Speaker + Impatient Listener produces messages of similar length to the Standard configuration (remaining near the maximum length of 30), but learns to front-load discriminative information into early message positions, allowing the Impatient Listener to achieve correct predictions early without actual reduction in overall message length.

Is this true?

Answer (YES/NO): NO